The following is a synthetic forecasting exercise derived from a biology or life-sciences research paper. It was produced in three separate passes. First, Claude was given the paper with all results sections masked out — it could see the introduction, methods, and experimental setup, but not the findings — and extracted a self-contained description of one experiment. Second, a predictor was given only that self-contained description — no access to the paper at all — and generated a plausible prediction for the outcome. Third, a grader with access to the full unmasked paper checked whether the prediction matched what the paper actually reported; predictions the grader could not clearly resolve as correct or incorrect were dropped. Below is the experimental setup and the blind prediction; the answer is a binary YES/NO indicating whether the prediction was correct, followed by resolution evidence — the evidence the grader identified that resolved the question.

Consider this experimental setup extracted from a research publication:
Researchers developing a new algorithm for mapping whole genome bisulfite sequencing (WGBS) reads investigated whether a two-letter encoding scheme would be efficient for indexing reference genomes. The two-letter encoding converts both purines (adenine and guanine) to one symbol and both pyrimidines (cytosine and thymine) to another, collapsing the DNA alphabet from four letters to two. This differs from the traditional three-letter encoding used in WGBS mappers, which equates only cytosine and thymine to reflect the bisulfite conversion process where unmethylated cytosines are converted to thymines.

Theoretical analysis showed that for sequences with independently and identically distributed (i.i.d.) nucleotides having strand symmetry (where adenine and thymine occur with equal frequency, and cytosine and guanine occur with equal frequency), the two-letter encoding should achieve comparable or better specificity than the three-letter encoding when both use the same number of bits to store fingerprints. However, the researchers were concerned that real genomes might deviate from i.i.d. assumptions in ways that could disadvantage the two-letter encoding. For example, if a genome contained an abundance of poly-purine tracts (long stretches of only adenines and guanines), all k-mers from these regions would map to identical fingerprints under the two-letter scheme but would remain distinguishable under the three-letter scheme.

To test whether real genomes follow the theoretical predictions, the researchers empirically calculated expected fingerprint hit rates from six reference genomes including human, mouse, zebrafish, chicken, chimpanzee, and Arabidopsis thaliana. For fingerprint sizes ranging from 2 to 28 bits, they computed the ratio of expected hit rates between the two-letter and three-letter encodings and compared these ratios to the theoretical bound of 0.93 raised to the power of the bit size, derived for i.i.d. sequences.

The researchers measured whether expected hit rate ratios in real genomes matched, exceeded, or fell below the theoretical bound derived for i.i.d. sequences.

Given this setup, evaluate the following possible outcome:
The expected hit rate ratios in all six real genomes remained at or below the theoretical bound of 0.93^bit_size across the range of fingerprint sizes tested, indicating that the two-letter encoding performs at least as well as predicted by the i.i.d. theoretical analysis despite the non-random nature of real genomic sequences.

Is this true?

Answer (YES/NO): YES